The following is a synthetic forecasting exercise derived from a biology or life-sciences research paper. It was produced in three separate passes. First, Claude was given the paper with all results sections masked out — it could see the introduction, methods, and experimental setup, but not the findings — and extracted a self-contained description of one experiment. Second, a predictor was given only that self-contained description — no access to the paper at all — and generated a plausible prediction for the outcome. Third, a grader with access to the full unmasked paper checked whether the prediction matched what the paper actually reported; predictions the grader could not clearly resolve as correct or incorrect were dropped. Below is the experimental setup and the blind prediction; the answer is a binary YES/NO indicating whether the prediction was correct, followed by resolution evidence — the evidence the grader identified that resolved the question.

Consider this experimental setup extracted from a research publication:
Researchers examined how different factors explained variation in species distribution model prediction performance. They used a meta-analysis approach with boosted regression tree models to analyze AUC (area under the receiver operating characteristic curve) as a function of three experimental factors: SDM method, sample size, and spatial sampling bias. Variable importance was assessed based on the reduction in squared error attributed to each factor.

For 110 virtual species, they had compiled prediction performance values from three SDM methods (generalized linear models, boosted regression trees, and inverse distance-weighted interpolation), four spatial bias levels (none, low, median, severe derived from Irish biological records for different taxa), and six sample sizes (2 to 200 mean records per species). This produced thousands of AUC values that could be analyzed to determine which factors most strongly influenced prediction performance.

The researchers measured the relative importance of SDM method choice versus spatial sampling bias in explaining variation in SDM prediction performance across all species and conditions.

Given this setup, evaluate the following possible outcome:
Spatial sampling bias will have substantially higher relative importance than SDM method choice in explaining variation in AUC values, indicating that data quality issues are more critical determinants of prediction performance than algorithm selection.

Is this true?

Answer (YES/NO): NO